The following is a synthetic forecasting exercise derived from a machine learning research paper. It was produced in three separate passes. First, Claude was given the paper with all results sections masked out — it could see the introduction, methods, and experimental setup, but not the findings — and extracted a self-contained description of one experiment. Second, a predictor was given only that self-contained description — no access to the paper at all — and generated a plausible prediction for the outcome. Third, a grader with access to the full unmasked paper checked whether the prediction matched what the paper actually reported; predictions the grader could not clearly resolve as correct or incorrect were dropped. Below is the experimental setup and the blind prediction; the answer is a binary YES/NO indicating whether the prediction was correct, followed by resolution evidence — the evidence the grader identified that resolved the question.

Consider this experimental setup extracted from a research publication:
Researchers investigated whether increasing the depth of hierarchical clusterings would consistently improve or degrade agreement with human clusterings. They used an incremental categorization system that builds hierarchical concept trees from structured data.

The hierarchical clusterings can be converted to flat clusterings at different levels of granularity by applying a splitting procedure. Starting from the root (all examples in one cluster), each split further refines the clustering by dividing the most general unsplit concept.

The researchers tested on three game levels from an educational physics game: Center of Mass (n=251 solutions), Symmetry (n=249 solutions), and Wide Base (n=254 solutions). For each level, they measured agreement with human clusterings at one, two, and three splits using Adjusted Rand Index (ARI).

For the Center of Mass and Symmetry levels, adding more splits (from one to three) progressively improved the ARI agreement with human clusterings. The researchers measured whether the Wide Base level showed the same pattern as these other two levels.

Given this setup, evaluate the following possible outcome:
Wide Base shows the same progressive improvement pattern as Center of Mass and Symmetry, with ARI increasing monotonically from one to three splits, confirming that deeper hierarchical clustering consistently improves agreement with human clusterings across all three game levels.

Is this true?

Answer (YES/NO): NO